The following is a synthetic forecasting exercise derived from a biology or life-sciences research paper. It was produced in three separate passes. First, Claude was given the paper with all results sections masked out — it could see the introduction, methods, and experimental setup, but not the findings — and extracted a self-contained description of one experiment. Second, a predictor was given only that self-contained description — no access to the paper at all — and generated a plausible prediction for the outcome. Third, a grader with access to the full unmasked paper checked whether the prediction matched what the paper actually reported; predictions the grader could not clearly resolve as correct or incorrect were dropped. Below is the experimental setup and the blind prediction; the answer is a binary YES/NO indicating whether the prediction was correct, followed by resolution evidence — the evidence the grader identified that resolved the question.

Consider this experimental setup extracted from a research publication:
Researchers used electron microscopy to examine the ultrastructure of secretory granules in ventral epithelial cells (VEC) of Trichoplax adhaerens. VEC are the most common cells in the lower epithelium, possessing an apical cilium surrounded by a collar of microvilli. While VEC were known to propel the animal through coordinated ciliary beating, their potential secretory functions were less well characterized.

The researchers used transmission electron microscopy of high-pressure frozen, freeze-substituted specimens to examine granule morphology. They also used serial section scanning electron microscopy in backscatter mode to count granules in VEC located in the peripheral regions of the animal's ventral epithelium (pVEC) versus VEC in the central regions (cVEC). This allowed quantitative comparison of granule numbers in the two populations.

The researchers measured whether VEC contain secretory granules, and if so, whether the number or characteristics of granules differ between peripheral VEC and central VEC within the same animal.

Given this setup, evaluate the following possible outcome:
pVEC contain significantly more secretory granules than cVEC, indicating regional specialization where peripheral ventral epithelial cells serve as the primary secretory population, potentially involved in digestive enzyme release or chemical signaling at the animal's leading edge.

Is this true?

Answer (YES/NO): NO